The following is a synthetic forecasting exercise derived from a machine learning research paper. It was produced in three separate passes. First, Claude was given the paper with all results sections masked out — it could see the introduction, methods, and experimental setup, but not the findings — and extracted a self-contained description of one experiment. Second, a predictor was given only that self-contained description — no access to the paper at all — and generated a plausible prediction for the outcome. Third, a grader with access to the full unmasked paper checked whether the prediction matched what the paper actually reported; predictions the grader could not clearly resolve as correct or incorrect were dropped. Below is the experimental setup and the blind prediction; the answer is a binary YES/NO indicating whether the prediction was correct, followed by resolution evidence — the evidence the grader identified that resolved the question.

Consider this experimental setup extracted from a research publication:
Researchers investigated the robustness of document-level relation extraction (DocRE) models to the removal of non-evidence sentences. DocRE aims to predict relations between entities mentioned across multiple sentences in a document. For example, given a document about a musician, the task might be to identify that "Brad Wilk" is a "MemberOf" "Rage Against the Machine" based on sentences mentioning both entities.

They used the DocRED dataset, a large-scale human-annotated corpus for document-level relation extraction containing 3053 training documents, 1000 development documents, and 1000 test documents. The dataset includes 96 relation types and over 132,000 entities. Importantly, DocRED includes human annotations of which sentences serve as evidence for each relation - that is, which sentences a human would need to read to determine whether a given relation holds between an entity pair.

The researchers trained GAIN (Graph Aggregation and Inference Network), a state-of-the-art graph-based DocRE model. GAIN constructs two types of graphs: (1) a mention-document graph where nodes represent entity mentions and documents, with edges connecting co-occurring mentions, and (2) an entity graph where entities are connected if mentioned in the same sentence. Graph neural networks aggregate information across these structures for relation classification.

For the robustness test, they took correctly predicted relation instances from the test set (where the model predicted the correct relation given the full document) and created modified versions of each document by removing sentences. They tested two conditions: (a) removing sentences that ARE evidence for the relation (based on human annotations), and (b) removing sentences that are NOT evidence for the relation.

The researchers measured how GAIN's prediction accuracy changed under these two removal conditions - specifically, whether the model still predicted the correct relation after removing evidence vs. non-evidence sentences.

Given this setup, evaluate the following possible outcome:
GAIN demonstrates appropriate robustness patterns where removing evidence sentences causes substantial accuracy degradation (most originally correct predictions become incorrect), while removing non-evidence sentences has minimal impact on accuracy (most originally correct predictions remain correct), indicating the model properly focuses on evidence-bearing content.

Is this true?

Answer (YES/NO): NO